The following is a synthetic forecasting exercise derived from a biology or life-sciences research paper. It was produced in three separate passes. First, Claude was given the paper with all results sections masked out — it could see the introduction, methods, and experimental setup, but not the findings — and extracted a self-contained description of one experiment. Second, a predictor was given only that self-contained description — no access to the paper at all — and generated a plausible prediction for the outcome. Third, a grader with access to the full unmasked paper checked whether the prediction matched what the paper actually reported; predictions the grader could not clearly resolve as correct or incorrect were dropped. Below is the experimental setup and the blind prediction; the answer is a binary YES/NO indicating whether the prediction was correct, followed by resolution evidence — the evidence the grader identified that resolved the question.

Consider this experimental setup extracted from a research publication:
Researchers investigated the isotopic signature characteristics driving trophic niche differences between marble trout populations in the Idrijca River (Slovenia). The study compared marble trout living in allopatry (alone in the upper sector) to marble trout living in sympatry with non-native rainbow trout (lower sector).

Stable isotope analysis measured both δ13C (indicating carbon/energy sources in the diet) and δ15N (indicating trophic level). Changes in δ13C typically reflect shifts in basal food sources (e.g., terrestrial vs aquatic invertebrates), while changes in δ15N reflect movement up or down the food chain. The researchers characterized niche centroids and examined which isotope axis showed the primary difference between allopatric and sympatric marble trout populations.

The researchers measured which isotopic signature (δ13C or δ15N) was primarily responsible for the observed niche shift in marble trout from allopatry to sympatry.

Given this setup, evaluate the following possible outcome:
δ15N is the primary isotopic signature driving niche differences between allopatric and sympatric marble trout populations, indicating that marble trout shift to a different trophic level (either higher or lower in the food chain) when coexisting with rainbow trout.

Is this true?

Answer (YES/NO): NO